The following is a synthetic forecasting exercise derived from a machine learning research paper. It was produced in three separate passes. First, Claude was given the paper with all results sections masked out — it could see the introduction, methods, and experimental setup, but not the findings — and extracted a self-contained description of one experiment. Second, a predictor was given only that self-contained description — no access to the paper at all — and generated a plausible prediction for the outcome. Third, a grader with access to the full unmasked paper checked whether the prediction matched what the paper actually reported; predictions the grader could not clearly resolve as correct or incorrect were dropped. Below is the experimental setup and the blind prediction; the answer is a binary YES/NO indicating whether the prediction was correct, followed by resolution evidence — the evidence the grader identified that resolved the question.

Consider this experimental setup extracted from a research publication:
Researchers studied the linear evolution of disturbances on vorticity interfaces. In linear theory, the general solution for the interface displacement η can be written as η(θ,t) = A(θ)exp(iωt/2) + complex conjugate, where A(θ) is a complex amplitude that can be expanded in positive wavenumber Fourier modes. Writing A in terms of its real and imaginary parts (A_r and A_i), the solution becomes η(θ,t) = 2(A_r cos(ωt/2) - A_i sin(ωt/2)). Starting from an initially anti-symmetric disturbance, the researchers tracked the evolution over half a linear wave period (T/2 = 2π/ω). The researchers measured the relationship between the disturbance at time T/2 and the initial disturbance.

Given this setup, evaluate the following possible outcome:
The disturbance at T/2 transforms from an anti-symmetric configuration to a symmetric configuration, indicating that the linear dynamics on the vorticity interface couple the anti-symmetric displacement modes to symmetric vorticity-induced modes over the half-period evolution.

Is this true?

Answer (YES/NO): NO